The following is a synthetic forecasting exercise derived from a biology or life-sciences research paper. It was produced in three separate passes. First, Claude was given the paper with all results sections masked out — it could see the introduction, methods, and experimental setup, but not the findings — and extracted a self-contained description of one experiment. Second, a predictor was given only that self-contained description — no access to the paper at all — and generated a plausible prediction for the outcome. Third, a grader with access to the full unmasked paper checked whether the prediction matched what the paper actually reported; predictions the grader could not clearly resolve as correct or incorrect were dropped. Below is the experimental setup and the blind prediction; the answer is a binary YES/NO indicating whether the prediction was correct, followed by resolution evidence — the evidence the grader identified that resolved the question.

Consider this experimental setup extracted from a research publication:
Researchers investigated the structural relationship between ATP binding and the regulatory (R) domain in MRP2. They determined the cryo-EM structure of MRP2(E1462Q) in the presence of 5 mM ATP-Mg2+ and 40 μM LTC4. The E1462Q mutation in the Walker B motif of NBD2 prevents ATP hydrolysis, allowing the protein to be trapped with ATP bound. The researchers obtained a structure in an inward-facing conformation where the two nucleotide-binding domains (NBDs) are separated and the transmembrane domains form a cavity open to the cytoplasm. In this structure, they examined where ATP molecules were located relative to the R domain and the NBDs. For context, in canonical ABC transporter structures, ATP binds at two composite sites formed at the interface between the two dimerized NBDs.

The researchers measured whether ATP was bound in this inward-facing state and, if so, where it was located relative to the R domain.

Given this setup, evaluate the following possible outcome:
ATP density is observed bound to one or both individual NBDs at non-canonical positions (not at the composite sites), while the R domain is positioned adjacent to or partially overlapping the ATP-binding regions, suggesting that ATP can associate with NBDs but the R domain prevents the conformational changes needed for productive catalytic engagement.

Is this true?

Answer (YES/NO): YES